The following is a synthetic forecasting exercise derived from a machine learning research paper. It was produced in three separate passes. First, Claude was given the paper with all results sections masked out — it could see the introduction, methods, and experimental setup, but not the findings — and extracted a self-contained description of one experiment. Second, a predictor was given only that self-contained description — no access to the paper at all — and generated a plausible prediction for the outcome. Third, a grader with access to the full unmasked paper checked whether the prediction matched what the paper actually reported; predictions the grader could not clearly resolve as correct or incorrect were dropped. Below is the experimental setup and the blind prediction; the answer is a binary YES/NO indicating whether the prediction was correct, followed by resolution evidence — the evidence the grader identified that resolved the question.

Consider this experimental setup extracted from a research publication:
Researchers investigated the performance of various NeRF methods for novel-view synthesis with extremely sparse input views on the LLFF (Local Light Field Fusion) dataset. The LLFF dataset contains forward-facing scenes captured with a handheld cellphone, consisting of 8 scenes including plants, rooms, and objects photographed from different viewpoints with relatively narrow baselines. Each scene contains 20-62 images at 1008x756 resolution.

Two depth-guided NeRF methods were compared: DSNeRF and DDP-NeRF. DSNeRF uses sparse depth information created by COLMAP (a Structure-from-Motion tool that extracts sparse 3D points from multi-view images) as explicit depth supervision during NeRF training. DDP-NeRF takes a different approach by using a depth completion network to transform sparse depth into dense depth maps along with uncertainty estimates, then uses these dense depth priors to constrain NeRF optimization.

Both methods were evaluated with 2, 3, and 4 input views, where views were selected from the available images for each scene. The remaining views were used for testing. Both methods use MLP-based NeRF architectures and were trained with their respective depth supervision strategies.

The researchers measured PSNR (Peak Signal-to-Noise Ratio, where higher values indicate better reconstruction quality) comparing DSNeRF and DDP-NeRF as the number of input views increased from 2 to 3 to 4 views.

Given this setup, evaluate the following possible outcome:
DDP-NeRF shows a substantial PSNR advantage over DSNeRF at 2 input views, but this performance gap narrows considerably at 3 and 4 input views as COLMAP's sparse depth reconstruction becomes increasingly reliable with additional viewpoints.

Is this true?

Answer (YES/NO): NO